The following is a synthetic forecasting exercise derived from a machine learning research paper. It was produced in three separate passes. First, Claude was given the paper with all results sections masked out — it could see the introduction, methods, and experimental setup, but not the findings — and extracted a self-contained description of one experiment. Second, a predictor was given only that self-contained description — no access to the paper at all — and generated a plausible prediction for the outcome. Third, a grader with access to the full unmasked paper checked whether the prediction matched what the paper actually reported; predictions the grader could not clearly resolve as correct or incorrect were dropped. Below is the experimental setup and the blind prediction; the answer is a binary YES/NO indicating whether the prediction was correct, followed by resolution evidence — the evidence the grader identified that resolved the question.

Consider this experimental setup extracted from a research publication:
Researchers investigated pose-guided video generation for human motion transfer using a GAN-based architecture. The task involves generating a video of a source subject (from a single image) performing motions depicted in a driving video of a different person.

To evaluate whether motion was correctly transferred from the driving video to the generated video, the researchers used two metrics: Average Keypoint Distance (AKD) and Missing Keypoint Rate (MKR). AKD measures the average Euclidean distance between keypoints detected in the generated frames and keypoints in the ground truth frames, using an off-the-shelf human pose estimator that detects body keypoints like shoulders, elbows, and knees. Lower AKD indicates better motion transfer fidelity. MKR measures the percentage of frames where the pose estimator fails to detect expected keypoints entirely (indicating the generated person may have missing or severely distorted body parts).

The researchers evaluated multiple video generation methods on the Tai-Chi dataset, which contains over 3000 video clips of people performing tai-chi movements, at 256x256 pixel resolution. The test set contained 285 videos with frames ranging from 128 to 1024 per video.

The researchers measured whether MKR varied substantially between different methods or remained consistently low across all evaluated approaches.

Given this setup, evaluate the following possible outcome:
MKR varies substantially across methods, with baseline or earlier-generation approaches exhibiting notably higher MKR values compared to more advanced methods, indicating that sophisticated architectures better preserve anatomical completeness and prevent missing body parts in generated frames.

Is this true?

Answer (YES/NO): NO